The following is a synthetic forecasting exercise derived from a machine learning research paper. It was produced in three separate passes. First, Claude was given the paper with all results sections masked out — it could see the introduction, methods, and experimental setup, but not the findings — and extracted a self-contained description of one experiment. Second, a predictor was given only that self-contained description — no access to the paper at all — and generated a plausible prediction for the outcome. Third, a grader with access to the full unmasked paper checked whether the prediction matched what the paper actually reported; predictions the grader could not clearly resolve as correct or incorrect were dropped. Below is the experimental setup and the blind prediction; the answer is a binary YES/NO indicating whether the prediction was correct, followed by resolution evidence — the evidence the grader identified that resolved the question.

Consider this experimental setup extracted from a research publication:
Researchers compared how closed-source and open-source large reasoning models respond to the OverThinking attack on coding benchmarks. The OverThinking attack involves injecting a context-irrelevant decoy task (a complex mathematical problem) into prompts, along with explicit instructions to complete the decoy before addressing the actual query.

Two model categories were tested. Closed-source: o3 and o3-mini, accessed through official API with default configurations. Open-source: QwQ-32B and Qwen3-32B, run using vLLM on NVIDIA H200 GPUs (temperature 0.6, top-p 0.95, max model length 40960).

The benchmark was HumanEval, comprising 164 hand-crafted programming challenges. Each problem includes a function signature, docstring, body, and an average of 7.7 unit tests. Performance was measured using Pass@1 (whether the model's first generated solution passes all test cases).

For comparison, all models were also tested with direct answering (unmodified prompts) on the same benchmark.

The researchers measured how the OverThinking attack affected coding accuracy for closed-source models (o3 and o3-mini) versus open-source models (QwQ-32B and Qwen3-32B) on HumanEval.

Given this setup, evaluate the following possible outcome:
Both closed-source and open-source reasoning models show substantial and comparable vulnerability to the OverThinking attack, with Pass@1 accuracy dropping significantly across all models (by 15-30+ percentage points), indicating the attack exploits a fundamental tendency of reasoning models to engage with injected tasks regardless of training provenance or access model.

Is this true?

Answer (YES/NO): NO